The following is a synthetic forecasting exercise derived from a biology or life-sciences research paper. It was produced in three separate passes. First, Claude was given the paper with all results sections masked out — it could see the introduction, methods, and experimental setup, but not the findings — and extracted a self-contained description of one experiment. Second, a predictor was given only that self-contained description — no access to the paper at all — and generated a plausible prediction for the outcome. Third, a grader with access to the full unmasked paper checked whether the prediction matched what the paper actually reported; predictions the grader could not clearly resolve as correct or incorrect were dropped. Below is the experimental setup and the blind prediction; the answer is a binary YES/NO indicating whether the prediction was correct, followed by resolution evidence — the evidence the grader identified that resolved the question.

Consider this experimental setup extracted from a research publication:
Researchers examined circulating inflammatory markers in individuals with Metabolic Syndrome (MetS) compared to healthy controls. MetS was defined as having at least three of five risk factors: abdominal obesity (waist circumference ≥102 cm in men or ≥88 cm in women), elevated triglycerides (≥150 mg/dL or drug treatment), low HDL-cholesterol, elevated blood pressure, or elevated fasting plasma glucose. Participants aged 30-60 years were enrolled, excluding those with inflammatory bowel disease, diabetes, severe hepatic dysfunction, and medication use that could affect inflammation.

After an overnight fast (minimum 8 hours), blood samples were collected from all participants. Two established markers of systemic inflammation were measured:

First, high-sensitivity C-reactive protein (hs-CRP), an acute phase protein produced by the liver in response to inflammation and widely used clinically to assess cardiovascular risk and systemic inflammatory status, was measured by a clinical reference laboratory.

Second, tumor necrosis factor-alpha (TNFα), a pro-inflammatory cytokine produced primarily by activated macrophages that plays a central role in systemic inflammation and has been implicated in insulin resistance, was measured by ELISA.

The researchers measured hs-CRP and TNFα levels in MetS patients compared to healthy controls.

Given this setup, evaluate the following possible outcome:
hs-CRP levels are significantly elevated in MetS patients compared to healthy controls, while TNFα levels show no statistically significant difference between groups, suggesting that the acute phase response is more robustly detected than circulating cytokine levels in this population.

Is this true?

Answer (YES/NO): NO